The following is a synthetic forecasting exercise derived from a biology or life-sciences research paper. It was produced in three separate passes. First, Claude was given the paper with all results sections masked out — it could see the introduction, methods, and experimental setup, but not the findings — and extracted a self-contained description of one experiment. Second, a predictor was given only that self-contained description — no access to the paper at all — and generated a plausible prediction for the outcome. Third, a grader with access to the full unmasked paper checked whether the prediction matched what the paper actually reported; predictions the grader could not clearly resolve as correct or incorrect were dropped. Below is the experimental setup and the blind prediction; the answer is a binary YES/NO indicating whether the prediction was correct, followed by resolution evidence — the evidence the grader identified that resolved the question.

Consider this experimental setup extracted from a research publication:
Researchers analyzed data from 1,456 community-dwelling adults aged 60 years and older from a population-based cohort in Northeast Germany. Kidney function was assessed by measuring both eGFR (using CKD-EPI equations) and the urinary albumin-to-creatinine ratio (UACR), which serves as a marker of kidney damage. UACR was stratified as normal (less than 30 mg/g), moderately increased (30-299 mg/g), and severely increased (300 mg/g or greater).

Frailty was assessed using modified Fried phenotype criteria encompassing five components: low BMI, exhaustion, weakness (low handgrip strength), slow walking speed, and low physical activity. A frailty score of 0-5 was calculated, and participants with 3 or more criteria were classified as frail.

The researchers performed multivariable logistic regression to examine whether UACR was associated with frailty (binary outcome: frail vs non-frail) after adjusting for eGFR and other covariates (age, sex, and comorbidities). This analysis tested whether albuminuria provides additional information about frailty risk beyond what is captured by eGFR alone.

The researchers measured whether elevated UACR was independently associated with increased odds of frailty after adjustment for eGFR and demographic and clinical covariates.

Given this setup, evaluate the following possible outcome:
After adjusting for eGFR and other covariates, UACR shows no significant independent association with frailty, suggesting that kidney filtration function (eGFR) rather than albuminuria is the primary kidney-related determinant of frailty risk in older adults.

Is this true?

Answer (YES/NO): YES